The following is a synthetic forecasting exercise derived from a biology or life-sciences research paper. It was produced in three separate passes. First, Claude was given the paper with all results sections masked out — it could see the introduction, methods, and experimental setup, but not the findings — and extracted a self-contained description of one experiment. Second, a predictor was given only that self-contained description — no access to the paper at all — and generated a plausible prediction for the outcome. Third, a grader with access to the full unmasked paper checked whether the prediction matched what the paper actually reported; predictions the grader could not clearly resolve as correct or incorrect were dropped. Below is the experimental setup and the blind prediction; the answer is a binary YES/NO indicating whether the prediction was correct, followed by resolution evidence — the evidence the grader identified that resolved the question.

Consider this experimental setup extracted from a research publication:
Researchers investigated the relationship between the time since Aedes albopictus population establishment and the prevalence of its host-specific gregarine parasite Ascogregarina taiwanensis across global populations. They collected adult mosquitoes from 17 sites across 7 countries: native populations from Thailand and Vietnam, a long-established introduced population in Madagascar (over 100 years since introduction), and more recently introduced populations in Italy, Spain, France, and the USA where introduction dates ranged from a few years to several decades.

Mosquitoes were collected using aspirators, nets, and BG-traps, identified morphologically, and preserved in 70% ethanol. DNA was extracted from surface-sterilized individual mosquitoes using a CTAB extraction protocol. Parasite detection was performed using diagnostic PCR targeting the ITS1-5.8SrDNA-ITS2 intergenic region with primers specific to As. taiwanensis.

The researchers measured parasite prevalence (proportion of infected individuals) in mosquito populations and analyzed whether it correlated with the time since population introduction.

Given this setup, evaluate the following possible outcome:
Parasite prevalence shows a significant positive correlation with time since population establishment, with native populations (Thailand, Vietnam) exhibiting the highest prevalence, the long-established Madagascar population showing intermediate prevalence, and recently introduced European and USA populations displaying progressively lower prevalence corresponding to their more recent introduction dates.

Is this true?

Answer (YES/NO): NO